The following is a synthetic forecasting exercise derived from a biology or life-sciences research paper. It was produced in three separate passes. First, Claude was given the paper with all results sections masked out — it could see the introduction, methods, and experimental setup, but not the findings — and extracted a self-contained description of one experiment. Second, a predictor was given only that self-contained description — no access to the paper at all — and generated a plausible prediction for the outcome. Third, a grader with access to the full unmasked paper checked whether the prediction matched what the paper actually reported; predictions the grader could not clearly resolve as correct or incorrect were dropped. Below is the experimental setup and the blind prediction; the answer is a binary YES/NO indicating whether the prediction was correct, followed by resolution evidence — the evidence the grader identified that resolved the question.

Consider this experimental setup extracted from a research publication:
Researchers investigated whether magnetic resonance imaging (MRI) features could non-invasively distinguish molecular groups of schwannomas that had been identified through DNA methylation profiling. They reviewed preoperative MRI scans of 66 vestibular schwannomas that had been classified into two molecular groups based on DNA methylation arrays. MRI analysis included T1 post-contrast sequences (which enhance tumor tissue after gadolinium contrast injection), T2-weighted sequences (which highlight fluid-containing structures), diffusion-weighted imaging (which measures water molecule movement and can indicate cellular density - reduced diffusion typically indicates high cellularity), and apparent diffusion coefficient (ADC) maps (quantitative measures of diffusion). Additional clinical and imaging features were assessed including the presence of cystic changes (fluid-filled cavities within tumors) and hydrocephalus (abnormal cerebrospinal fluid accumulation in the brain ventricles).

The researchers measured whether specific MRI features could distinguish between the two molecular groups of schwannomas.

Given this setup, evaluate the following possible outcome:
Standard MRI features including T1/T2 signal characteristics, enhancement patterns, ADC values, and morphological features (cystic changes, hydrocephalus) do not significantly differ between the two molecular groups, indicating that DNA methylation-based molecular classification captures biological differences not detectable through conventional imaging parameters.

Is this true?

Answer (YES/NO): NO